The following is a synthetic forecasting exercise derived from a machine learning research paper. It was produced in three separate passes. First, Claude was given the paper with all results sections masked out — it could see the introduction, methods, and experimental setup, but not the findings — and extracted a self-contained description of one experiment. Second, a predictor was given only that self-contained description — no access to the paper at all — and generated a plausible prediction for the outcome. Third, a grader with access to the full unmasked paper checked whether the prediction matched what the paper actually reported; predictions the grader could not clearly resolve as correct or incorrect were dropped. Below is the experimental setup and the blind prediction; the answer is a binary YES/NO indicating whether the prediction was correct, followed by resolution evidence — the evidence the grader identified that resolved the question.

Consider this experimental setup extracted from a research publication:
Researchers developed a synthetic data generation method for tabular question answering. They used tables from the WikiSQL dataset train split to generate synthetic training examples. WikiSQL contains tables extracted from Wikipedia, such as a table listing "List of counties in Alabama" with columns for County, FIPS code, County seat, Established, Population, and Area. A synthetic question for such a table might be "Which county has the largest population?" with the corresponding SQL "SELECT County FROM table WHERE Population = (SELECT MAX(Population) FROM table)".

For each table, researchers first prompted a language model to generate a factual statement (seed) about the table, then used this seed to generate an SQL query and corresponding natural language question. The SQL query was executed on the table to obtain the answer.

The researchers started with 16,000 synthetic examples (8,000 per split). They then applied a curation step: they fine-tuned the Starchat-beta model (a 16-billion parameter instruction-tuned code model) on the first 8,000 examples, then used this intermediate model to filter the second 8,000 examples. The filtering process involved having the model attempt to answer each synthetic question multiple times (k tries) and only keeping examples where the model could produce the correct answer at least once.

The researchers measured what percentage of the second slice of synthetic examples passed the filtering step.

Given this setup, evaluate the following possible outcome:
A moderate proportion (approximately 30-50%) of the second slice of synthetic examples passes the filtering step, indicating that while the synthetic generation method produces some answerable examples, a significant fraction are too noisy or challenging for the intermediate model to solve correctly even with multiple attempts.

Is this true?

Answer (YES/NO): NO